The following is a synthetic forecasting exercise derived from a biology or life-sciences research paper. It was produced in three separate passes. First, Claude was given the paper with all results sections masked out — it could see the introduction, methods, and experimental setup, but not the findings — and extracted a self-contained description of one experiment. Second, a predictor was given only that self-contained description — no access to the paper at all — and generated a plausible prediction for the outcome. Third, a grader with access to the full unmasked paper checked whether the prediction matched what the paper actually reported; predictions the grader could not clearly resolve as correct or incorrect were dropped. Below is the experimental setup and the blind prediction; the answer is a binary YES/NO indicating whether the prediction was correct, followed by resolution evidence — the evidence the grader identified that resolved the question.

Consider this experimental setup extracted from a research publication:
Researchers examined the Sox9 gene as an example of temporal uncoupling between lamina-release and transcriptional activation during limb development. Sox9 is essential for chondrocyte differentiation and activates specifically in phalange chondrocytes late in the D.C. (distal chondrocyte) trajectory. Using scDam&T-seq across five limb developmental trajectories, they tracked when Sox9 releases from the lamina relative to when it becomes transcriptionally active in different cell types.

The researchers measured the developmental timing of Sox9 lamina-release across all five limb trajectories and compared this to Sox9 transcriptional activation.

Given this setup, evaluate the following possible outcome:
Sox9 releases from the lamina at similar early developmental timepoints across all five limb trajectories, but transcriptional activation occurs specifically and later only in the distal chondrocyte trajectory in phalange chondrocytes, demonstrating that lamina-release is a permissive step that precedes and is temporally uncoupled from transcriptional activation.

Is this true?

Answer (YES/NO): YES